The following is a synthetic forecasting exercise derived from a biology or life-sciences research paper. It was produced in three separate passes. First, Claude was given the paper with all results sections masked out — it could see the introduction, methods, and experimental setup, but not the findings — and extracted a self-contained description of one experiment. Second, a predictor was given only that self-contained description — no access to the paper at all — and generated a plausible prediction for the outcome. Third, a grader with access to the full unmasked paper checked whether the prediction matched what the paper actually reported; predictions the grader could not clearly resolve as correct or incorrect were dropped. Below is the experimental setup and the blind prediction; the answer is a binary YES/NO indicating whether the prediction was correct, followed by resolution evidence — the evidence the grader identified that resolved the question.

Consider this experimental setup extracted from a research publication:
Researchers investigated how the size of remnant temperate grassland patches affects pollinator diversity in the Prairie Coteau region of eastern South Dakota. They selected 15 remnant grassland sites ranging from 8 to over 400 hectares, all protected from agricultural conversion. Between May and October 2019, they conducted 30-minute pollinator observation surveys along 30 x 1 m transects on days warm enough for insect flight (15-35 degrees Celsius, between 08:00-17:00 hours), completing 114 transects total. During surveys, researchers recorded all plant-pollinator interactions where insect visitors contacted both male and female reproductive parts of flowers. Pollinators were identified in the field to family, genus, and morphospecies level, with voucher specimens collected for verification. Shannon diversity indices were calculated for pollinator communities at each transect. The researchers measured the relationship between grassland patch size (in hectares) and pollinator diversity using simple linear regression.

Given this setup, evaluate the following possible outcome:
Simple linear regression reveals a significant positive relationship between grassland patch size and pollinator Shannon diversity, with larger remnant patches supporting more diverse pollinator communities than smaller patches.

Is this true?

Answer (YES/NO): NO